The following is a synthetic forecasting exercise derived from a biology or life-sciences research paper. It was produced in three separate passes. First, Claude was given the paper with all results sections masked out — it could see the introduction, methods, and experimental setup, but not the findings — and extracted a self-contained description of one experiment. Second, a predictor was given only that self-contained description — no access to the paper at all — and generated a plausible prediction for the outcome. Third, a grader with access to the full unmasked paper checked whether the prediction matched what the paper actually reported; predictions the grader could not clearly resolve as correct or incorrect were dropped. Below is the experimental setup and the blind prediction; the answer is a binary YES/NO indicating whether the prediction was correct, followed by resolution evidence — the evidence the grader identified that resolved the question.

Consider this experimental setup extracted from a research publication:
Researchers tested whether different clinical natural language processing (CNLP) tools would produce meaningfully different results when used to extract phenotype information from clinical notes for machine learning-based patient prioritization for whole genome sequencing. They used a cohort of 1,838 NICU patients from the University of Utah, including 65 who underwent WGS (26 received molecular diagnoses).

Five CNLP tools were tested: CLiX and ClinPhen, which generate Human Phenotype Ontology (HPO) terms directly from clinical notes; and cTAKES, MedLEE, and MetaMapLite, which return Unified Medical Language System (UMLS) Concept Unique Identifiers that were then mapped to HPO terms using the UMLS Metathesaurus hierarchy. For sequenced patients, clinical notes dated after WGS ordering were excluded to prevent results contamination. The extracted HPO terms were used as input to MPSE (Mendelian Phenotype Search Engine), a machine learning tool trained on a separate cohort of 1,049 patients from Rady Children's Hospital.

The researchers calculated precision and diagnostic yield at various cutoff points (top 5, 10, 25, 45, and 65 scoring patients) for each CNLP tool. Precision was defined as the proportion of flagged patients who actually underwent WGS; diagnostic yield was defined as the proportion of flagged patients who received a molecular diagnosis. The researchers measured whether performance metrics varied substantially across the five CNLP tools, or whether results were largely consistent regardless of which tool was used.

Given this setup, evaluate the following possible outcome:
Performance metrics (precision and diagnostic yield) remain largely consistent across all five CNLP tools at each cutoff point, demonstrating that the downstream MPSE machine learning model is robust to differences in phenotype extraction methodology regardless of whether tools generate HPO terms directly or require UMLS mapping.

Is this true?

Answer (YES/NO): NO